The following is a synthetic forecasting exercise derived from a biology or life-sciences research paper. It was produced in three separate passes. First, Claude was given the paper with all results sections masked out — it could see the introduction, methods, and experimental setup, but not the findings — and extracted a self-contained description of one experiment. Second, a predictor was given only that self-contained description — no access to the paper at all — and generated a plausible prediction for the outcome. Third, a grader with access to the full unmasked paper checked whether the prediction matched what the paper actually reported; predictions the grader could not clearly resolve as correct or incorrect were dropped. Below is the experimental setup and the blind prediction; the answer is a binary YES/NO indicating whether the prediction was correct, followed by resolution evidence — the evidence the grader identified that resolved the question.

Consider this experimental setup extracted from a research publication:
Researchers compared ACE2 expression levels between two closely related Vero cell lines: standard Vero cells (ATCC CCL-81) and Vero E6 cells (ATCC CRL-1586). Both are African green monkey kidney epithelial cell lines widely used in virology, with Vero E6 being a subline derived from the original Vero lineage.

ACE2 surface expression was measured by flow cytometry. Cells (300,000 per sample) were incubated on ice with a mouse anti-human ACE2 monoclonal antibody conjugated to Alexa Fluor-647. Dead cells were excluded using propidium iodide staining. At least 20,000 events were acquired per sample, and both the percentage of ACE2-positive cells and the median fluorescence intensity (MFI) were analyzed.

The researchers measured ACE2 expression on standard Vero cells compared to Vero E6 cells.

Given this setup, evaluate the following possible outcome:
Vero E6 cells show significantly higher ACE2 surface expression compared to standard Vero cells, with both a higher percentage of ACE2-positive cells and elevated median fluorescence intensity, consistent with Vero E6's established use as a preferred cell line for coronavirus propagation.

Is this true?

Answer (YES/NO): NO